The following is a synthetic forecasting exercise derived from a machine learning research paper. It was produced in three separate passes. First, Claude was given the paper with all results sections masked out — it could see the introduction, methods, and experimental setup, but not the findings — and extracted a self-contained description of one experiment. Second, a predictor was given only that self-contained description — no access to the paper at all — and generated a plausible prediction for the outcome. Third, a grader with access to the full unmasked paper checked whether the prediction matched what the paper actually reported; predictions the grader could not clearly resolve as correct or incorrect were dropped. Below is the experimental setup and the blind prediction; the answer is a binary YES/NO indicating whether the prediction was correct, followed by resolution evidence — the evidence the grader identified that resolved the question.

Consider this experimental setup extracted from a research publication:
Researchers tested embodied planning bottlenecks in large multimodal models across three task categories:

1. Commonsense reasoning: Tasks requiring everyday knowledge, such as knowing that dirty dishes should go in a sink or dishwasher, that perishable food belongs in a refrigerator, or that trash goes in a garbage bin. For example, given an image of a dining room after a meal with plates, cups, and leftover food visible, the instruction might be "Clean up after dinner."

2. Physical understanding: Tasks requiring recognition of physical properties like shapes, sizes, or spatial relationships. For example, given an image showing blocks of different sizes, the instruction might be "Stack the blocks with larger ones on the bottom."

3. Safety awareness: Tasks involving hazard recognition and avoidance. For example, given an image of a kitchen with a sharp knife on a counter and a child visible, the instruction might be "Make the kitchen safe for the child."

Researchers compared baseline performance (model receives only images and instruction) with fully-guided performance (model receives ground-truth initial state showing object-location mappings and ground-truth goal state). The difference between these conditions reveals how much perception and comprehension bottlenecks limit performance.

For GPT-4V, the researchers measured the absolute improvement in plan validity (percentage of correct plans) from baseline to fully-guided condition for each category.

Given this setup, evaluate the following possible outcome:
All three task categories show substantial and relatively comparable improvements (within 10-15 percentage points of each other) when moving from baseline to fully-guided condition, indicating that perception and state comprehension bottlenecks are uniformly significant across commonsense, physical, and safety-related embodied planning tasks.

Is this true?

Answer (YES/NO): NO